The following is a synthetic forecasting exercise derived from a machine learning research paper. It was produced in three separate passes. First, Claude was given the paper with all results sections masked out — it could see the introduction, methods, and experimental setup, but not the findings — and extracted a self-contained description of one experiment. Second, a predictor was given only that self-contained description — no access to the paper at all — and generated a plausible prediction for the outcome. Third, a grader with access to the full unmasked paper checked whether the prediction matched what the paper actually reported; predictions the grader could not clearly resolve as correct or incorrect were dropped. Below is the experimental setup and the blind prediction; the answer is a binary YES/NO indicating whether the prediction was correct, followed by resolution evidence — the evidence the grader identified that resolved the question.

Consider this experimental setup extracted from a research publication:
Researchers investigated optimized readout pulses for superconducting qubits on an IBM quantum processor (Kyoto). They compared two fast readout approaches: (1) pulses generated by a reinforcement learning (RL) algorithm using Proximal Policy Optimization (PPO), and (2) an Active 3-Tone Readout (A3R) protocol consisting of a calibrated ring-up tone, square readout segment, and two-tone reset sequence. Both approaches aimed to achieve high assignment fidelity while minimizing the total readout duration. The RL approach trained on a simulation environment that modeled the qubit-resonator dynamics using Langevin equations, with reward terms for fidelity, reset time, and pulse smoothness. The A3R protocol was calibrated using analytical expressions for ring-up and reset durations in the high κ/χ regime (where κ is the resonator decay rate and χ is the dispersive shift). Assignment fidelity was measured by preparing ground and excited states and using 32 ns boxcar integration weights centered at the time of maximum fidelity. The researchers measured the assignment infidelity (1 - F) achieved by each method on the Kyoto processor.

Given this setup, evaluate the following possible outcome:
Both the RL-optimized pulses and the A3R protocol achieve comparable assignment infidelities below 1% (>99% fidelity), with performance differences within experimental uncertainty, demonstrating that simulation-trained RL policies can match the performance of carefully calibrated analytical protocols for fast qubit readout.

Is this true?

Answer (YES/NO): YES